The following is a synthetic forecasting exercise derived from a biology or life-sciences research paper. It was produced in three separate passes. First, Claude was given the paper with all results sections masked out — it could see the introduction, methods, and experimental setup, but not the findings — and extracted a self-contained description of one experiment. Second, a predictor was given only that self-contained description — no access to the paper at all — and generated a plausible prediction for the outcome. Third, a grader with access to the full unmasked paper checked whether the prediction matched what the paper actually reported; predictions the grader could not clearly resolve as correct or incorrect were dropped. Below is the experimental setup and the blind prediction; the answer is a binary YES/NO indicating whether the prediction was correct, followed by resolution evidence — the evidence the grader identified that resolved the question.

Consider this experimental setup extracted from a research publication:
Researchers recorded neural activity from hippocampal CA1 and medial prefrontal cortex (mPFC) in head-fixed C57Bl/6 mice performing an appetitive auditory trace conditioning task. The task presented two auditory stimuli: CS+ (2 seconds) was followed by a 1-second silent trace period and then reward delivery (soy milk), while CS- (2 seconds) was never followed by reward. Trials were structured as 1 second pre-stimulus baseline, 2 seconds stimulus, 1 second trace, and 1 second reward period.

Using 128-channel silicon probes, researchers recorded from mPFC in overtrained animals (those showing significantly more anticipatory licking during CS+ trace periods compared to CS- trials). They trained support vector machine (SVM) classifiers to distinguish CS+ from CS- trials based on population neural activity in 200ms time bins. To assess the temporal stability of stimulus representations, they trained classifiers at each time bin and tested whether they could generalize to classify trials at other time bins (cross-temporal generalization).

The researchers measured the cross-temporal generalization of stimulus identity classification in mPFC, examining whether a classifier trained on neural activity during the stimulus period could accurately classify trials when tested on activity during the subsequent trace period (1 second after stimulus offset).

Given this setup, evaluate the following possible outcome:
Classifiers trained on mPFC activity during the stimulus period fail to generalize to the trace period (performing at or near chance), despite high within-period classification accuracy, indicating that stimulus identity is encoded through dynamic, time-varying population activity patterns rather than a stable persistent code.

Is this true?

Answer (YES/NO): NO